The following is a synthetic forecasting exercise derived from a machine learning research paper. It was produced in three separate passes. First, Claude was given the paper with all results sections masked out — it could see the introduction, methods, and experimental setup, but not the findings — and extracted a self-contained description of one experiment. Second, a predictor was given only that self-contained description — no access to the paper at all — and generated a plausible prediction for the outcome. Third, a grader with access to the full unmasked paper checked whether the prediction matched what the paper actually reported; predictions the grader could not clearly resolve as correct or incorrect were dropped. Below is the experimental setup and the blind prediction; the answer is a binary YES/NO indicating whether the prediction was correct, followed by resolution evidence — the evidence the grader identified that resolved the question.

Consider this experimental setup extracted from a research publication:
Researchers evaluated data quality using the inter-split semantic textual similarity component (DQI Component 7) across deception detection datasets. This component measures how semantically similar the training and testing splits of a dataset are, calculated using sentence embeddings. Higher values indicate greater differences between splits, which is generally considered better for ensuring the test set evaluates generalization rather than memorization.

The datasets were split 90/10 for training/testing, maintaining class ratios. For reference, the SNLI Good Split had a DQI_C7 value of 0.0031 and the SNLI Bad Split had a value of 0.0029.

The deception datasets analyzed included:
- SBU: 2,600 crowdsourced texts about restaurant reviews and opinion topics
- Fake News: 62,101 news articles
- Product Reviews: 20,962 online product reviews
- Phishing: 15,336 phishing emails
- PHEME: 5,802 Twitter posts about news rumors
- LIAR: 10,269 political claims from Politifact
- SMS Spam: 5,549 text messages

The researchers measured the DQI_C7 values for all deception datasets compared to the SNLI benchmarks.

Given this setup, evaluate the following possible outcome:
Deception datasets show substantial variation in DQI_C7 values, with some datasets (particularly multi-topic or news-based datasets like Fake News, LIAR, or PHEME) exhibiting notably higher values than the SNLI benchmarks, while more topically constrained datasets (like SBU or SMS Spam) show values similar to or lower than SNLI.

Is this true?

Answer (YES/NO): NO